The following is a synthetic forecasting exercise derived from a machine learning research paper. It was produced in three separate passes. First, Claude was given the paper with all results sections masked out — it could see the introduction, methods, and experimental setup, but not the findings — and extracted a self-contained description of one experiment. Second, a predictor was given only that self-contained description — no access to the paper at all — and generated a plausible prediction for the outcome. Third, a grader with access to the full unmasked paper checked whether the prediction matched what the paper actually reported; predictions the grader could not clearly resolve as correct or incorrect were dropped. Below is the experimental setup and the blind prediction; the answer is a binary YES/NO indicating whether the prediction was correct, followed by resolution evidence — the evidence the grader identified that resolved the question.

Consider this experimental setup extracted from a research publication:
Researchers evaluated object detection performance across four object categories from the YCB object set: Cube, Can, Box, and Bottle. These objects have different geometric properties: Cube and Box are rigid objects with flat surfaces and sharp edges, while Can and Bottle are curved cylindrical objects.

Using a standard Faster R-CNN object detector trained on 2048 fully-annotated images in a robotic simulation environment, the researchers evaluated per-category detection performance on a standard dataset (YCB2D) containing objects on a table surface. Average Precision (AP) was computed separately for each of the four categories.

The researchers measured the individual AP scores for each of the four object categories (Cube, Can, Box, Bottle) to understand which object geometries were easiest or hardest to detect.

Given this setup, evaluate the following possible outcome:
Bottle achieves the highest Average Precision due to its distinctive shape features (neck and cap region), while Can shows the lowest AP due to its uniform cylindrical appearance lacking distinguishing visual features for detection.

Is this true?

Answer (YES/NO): NO